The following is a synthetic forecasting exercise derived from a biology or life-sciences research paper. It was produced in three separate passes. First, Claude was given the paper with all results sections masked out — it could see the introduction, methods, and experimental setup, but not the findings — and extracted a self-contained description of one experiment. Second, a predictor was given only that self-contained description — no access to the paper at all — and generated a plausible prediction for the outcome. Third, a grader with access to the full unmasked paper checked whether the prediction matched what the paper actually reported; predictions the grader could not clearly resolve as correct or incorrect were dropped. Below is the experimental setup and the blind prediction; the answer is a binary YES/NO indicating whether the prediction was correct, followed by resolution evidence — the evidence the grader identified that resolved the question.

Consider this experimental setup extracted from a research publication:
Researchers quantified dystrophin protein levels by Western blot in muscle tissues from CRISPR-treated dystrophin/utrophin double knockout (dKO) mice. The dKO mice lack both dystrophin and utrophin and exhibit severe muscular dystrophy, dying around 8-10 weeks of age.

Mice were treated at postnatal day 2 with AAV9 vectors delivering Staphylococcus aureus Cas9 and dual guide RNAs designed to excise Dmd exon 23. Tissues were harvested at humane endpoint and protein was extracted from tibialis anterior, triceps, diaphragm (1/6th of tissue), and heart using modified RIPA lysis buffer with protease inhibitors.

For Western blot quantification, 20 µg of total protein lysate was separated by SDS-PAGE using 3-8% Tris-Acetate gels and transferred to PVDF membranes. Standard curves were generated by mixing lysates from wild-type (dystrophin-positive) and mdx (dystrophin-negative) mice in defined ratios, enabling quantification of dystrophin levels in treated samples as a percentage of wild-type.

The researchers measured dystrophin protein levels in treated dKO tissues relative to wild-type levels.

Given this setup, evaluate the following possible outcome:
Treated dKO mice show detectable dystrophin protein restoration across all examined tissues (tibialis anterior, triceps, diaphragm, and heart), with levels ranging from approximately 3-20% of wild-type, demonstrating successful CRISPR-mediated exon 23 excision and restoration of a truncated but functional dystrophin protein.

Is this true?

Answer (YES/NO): NO